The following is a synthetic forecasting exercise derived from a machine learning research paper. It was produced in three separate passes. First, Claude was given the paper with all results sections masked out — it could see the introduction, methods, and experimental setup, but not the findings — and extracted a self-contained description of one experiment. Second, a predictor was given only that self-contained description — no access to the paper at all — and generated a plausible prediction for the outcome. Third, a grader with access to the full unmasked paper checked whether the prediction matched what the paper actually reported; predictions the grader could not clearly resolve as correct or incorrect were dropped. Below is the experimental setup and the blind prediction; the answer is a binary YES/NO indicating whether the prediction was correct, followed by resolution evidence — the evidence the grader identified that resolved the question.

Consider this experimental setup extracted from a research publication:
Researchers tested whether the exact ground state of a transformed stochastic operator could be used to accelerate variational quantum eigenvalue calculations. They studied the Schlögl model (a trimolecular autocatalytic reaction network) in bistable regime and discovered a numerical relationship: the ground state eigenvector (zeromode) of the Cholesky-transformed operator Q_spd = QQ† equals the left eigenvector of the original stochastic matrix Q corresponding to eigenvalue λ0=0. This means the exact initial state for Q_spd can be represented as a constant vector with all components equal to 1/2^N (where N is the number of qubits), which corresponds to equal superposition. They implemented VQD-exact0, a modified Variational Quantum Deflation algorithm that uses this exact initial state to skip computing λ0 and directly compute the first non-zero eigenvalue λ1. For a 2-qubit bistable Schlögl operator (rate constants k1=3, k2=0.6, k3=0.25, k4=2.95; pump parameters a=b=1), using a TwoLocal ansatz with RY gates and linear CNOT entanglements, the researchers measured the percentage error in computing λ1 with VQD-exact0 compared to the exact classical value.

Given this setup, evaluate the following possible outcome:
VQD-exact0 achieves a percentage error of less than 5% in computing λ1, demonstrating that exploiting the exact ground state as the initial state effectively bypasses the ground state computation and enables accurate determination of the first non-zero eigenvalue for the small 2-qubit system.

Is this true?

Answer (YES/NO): YES